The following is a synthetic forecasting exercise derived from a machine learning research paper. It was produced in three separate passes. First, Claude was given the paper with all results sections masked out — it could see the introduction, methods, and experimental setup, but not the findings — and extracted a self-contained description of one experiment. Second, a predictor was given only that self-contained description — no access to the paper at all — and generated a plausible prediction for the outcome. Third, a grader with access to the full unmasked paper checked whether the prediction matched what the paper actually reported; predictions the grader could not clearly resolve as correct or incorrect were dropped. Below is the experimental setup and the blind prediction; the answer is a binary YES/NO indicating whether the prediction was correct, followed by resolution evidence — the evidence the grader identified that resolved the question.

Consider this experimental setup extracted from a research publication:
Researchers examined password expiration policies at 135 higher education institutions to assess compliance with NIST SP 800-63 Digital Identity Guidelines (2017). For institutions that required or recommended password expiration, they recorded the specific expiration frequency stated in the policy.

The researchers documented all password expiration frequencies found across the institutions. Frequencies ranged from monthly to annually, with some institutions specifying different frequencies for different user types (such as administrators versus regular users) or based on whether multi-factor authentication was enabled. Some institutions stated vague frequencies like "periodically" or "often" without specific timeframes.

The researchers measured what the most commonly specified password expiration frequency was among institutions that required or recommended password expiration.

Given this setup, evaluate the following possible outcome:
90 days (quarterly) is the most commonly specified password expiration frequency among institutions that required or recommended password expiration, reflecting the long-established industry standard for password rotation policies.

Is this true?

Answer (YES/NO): NO